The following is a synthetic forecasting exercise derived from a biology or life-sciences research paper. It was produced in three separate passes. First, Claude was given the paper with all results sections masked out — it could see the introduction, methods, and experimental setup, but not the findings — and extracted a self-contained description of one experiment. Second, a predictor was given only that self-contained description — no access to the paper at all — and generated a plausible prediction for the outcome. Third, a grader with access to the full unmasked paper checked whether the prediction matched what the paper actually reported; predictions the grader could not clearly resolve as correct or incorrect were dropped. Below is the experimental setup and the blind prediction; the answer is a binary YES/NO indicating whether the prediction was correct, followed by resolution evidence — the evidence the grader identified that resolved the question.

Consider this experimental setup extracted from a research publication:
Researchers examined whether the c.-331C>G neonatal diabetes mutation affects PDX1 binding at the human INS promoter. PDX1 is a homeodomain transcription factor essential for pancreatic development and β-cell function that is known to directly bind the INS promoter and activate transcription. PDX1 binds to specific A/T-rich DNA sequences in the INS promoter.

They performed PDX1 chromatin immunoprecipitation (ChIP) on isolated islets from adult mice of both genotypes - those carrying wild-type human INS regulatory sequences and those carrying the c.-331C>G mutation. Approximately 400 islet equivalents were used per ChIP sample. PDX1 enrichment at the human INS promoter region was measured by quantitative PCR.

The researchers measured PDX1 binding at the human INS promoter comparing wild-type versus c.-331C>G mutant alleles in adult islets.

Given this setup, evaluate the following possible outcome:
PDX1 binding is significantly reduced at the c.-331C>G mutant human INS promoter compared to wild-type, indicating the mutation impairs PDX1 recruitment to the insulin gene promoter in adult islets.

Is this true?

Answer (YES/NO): YES